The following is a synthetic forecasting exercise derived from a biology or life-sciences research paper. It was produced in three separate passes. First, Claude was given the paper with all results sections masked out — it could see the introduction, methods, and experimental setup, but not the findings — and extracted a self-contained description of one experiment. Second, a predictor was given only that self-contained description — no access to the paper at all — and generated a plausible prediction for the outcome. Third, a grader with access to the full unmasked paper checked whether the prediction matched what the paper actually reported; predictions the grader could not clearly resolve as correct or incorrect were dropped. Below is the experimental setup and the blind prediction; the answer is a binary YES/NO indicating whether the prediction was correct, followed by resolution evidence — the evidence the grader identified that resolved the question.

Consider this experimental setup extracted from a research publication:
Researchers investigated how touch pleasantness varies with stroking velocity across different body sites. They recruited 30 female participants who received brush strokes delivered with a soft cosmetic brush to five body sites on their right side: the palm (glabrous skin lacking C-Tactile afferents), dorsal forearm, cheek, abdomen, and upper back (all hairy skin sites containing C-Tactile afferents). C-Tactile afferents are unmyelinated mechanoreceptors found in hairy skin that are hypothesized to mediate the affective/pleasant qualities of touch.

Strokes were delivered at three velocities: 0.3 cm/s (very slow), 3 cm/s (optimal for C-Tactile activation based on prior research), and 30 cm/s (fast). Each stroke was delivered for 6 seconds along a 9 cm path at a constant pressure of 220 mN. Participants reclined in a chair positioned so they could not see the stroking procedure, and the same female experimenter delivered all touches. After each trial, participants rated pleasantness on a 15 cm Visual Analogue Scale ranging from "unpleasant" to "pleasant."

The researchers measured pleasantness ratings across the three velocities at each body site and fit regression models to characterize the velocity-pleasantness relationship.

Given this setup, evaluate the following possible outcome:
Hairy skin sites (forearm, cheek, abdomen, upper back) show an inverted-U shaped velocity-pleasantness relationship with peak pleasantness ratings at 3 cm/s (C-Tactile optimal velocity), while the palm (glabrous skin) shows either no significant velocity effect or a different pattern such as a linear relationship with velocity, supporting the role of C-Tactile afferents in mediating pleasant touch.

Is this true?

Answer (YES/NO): NO